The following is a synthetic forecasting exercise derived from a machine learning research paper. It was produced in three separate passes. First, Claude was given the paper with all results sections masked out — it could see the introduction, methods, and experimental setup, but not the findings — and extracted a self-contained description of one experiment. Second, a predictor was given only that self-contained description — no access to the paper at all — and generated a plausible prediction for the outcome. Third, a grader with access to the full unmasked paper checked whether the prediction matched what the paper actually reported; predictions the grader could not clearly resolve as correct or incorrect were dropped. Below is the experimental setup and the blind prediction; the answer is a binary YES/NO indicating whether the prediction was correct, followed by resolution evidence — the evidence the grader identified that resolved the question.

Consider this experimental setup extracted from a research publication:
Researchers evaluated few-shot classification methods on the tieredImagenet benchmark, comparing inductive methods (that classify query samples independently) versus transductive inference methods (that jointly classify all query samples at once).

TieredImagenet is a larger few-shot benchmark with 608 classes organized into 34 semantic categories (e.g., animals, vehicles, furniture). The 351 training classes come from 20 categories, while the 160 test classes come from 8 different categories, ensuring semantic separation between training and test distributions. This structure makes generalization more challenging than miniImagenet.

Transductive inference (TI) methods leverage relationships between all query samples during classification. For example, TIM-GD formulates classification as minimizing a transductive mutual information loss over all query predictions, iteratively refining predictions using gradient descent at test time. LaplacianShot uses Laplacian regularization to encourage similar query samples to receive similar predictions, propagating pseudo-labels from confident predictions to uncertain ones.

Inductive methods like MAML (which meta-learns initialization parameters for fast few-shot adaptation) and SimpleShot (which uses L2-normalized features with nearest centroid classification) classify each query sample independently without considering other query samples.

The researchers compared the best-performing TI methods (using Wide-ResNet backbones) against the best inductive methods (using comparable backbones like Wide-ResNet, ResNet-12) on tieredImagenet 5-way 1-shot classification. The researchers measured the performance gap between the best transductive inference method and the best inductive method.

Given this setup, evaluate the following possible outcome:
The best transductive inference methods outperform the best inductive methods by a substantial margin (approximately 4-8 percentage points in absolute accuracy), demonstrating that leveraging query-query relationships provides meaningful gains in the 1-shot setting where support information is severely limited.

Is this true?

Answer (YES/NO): NO